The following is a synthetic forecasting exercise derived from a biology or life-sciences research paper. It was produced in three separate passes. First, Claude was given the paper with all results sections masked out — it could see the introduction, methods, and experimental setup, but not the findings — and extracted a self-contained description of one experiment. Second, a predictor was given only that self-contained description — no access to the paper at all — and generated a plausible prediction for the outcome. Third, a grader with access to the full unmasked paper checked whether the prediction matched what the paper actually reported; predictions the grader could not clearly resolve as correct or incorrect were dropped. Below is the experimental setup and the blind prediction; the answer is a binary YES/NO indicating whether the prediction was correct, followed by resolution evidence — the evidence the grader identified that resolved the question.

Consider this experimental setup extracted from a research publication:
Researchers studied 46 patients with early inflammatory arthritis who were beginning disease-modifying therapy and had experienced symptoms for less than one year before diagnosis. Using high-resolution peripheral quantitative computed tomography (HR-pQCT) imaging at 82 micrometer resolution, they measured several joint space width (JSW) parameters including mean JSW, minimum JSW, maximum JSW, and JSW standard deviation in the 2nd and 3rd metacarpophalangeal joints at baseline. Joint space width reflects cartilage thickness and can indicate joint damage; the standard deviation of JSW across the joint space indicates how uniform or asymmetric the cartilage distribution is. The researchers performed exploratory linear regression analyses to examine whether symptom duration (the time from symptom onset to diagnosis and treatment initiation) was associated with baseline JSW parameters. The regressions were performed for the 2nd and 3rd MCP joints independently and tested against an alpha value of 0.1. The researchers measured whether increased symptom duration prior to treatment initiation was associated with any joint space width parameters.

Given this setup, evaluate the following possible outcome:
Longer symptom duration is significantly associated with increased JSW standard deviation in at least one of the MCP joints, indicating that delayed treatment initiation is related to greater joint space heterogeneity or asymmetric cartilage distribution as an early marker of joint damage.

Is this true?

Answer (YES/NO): YES